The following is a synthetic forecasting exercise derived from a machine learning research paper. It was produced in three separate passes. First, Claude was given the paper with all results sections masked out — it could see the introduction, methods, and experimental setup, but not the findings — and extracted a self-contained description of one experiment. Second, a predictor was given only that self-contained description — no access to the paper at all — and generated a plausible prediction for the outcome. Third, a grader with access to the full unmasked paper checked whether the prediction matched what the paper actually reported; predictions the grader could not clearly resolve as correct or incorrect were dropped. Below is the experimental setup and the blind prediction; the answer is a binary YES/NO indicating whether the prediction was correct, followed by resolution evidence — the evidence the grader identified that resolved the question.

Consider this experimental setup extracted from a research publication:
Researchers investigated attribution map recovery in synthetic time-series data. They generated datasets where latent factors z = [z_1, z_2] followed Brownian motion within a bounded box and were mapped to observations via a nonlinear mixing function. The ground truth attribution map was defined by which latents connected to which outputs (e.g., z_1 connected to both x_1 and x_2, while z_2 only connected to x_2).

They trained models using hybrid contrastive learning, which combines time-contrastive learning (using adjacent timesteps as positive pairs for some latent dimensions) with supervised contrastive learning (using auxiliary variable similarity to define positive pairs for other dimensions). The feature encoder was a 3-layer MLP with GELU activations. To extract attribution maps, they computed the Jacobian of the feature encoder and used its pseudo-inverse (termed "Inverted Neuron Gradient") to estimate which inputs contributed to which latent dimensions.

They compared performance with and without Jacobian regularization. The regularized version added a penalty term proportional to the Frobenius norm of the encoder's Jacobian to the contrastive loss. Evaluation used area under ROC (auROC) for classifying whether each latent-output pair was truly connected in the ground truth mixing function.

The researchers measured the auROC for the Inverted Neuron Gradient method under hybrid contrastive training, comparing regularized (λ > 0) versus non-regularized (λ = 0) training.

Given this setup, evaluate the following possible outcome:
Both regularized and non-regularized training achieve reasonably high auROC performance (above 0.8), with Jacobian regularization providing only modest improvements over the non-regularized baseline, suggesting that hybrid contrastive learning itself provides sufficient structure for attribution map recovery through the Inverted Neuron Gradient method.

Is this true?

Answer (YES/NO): NO